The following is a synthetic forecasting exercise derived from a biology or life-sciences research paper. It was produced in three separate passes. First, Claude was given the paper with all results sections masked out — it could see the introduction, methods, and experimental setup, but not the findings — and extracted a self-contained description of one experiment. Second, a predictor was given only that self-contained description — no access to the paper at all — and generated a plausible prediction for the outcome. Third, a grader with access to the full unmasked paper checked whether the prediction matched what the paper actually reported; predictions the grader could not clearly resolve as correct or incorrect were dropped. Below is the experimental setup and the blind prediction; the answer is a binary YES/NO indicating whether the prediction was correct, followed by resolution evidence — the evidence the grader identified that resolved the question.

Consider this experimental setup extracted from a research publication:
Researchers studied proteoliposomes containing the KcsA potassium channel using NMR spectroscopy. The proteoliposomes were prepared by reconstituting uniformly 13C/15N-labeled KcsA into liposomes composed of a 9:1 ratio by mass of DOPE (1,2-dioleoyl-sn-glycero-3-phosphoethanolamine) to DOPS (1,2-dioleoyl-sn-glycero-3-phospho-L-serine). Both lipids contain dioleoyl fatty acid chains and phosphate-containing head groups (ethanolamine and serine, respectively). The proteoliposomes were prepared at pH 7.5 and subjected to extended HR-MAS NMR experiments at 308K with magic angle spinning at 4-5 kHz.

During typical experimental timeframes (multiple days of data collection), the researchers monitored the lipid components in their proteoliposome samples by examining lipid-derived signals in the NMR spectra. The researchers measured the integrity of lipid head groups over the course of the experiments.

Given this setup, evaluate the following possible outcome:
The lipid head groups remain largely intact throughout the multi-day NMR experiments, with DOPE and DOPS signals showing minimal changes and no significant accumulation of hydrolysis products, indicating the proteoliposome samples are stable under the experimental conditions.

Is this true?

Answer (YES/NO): NO